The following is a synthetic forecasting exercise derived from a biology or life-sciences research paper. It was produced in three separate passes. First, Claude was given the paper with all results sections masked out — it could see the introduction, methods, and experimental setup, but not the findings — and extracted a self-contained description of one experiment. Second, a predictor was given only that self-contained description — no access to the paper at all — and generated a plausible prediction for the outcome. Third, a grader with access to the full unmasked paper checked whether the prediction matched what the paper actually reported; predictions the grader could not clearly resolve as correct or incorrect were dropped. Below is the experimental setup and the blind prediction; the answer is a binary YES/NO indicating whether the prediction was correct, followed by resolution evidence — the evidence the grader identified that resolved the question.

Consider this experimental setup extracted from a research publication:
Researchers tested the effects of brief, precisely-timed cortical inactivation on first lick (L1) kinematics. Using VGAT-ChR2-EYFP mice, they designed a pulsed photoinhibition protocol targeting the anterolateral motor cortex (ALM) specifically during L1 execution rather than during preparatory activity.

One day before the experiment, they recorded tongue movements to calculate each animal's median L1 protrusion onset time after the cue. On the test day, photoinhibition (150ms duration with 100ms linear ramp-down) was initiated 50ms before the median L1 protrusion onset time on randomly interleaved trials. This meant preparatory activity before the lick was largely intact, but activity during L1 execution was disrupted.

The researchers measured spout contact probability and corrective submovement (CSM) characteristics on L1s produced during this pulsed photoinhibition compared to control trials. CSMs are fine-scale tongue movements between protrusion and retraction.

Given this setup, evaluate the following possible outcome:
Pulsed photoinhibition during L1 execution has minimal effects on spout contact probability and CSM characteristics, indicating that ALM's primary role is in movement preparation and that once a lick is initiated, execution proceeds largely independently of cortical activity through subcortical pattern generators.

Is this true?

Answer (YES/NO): NO